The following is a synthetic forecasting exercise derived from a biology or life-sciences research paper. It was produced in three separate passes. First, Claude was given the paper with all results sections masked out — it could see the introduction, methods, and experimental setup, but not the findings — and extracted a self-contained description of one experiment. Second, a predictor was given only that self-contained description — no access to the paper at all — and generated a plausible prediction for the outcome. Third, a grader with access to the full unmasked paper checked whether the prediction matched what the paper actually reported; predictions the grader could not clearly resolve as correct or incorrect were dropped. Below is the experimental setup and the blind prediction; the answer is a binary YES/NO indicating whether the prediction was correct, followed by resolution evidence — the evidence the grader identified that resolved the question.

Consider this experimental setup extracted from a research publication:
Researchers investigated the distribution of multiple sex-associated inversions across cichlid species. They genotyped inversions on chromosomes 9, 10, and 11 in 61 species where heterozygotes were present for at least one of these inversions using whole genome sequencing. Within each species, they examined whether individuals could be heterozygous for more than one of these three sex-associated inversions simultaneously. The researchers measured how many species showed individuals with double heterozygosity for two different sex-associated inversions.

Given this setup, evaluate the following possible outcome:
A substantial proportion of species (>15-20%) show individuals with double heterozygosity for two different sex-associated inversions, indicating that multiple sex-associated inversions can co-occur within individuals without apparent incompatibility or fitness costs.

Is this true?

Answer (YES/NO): NO